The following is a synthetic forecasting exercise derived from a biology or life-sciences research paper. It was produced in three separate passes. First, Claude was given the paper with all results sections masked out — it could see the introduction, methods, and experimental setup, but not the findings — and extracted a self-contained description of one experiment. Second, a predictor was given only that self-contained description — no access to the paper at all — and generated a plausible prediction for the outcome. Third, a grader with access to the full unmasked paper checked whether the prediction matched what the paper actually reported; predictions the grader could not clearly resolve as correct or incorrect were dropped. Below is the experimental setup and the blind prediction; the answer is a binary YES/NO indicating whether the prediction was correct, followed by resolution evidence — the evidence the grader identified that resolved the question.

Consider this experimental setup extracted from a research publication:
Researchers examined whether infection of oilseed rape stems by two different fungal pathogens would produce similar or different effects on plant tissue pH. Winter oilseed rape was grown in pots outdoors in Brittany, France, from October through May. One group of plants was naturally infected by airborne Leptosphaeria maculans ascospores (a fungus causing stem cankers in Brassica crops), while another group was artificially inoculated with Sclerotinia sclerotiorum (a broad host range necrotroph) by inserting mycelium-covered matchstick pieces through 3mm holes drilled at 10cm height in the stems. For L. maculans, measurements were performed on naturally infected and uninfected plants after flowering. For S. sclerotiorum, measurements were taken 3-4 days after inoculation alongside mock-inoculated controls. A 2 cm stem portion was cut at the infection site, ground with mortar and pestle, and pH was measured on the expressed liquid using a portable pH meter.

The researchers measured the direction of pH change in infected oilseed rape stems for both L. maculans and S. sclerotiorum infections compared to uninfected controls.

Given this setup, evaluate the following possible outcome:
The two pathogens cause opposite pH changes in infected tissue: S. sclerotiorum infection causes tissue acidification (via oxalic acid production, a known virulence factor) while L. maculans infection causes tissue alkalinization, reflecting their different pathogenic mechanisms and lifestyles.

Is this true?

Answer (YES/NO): YES